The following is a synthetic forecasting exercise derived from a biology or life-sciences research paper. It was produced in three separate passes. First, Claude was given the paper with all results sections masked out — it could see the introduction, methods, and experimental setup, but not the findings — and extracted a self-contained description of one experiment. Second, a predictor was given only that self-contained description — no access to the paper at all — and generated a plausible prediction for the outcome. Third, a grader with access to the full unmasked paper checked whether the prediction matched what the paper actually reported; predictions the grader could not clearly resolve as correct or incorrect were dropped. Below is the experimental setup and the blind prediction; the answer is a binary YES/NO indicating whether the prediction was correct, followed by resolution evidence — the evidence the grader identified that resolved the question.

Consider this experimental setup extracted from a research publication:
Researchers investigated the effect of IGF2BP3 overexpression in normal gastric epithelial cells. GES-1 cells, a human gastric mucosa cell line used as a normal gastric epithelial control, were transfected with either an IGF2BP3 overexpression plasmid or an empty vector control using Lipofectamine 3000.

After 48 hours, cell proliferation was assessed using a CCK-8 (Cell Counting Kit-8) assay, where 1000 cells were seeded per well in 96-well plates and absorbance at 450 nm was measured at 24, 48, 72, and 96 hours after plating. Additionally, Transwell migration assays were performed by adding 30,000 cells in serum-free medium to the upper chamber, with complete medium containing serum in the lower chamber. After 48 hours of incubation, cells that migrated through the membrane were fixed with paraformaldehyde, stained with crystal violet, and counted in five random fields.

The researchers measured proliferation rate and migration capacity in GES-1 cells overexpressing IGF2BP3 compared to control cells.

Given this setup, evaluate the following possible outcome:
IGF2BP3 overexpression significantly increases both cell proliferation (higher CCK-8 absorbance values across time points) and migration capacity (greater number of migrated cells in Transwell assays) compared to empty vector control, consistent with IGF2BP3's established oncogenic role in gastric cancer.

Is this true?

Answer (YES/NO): YES